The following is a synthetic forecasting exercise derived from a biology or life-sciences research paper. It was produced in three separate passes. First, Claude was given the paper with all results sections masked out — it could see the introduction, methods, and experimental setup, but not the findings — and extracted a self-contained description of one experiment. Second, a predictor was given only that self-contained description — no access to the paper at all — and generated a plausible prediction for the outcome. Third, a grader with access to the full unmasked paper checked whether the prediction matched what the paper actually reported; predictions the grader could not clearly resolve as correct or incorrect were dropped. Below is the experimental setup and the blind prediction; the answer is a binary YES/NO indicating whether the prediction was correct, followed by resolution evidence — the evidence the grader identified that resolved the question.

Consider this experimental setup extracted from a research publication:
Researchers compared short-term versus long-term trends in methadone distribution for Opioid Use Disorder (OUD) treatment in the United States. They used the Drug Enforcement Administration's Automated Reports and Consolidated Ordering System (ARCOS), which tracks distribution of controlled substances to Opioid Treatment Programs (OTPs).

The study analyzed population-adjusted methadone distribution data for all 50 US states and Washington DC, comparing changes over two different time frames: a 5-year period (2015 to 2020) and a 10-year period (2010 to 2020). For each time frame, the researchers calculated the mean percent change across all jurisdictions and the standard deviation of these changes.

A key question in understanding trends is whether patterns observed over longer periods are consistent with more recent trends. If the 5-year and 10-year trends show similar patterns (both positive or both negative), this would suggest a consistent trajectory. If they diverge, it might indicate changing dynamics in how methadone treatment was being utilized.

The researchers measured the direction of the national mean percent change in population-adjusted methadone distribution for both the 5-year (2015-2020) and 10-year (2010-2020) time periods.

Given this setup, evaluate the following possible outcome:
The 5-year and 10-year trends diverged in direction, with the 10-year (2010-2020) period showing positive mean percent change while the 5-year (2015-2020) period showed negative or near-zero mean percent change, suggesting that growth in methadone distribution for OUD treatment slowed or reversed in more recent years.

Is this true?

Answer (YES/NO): NO